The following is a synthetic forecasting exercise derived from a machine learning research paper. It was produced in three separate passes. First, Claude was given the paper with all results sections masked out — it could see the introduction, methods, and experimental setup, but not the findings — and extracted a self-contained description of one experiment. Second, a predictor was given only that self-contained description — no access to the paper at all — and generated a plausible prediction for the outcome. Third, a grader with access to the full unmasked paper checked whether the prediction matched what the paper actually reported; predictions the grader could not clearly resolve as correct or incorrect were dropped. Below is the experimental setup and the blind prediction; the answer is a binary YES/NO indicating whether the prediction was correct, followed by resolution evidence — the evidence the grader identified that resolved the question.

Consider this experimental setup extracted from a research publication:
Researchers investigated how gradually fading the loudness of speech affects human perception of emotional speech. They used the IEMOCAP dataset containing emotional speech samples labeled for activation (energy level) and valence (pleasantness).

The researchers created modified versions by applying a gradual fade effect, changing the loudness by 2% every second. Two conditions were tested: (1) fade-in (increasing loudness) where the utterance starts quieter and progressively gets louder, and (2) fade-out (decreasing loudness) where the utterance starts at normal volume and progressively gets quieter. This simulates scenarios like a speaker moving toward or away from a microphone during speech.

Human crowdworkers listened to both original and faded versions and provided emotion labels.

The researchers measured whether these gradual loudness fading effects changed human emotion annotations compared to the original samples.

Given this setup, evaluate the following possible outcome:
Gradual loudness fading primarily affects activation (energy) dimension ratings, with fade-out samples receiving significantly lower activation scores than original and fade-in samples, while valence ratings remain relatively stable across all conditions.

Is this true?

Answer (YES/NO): NO